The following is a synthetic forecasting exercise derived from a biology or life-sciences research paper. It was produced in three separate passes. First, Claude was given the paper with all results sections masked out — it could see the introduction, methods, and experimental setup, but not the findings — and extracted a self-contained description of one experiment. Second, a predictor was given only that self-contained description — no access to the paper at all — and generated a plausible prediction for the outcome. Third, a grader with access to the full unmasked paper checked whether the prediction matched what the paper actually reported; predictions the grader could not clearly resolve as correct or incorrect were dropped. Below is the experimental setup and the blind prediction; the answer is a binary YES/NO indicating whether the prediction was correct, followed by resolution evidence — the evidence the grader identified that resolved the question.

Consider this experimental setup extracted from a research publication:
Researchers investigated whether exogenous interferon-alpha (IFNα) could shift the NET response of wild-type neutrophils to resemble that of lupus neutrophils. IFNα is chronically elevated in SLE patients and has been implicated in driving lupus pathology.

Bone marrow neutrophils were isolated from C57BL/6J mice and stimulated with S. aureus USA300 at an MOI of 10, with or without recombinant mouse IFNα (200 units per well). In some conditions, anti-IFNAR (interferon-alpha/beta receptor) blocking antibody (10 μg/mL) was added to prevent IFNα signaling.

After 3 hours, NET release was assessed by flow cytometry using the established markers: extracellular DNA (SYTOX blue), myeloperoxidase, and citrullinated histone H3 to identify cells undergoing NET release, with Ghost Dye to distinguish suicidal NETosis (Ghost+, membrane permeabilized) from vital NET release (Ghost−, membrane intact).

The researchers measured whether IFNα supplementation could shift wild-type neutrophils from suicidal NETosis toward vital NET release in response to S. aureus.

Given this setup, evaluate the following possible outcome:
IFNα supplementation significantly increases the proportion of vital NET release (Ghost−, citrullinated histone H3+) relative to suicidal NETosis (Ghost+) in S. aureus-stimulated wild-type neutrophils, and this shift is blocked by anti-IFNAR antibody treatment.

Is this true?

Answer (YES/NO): YES